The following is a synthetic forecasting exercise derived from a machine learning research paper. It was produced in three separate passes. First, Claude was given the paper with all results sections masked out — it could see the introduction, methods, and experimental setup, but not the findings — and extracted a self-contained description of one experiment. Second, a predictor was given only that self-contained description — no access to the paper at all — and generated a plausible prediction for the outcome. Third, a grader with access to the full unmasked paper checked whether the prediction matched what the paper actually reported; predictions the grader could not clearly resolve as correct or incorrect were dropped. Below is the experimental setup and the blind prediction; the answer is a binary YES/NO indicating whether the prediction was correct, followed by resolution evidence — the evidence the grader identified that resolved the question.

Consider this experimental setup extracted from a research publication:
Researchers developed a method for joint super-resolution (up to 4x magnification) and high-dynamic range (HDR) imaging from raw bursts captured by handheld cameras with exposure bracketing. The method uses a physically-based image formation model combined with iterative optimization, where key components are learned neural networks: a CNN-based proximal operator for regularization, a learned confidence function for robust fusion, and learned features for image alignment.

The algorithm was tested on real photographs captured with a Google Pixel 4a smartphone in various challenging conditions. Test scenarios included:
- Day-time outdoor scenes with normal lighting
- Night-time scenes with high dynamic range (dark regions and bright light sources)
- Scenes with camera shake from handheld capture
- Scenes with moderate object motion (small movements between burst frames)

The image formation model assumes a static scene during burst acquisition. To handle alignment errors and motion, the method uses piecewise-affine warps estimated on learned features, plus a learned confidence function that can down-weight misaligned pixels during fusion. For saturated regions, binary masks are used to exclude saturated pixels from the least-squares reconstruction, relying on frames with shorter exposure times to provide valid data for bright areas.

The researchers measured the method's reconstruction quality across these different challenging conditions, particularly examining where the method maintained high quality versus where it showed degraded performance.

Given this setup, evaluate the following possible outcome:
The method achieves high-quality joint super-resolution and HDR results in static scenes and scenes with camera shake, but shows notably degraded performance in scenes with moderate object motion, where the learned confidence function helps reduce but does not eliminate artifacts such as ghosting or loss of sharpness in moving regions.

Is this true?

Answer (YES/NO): NO